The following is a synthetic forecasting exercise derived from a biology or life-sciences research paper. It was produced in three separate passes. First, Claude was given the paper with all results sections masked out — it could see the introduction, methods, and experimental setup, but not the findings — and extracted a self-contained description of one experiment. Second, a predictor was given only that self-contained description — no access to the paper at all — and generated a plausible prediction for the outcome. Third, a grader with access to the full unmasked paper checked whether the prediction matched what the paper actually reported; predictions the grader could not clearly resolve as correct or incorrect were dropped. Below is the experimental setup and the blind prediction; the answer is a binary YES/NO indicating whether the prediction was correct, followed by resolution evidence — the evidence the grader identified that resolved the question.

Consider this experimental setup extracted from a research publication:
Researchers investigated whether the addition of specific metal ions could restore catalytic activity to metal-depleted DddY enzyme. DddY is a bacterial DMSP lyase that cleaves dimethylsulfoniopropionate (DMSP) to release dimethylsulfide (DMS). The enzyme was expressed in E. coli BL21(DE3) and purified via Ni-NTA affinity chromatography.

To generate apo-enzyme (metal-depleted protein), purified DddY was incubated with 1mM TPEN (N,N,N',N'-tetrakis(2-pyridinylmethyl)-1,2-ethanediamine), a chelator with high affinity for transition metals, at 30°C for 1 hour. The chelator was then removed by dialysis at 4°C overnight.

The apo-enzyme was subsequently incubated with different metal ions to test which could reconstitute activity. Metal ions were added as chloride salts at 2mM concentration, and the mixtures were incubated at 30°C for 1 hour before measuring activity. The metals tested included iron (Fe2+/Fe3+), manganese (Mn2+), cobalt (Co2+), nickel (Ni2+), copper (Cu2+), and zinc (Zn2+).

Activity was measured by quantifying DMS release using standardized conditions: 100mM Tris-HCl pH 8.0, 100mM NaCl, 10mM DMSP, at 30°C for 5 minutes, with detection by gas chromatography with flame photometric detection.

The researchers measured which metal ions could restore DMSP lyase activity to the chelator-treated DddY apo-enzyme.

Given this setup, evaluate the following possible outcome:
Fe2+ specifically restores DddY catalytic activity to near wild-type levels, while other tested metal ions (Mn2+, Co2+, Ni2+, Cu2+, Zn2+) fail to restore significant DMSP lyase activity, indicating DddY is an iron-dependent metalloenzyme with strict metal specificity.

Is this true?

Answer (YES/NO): NO